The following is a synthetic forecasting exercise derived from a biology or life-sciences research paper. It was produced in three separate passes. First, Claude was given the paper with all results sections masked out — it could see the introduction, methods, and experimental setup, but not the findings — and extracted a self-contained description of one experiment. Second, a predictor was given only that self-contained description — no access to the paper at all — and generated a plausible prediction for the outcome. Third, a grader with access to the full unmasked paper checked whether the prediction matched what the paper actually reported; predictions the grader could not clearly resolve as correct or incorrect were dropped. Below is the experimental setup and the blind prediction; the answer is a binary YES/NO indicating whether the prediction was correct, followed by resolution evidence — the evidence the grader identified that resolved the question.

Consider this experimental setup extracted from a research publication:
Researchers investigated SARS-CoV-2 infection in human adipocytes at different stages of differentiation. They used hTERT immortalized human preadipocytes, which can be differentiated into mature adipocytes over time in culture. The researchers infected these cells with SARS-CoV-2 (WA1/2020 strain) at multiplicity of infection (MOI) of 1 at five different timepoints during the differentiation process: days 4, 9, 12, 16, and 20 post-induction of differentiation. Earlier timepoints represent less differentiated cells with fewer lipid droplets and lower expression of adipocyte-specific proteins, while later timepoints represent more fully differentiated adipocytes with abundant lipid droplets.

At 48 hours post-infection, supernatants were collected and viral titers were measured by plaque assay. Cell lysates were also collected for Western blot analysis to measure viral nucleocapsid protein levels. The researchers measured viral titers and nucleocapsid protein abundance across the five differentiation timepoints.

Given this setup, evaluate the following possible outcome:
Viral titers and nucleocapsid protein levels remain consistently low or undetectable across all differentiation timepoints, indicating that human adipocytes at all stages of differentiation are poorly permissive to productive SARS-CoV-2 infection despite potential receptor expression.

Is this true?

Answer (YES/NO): NO